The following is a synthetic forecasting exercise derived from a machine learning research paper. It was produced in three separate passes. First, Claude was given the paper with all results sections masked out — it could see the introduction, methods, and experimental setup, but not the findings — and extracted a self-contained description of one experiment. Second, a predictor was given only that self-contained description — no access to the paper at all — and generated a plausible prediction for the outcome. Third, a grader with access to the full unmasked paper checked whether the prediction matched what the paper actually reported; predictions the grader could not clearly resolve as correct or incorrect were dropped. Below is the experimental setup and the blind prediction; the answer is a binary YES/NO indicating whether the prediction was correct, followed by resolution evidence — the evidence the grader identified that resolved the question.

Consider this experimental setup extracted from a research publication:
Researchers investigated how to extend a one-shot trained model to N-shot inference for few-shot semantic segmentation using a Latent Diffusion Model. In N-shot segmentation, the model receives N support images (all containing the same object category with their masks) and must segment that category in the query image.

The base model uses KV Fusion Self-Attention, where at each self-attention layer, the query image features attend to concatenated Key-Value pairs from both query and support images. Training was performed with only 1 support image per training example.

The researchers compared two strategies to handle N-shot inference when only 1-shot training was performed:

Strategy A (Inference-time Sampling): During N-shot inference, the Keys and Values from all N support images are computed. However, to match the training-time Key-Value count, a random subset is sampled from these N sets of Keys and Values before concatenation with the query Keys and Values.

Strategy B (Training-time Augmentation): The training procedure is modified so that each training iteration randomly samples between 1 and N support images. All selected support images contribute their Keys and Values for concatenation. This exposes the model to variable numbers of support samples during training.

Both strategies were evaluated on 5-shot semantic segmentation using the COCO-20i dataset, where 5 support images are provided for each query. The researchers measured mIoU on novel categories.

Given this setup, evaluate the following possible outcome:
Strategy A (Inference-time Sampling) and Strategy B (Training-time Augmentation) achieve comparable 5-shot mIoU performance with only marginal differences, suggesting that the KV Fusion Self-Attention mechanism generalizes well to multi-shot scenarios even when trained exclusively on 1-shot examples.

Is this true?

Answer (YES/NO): NO